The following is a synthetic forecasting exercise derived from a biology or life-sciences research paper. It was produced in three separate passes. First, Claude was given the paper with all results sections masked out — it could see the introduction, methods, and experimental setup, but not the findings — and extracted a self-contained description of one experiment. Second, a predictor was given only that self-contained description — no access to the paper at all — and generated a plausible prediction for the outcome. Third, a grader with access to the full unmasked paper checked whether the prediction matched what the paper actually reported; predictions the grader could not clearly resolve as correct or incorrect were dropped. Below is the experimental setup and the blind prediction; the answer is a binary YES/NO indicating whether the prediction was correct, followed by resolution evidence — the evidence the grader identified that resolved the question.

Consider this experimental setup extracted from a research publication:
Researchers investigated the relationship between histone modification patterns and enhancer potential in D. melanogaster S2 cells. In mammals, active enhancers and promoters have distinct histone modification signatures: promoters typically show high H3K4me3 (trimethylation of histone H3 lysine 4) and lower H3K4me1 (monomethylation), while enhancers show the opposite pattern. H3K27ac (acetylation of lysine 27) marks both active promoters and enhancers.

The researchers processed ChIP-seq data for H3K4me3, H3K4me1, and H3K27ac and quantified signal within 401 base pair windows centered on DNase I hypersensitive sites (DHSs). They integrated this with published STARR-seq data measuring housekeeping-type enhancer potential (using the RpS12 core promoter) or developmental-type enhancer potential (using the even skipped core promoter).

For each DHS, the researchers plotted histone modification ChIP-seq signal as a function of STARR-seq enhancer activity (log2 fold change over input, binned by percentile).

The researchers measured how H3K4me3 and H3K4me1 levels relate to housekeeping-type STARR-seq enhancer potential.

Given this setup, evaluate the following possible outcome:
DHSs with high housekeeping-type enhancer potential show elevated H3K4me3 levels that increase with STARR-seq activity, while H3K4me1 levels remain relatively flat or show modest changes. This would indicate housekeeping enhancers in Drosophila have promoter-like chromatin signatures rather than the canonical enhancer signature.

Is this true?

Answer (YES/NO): NO